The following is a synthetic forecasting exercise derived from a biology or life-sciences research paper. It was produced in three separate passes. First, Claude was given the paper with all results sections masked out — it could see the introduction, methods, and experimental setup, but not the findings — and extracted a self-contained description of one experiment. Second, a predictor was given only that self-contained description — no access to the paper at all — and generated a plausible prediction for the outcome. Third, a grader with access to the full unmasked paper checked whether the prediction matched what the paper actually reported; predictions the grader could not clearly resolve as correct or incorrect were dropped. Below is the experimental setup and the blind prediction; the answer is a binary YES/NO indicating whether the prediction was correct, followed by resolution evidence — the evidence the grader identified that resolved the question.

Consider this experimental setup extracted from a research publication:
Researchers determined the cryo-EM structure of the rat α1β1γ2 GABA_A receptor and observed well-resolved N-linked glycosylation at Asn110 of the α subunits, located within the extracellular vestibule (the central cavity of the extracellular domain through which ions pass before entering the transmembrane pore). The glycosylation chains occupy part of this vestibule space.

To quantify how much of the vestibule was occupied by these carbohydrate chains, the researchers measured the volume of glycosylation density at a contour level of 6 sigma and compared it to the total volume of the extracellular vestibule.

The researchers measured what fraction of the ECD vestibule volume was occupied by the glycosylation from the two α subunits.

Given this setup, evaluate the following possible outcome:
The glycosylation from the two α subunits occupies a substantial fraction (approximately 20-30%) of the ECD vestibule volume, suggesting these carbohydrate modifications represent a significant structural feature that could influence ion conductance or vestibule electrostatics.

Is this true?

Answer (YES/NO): NO